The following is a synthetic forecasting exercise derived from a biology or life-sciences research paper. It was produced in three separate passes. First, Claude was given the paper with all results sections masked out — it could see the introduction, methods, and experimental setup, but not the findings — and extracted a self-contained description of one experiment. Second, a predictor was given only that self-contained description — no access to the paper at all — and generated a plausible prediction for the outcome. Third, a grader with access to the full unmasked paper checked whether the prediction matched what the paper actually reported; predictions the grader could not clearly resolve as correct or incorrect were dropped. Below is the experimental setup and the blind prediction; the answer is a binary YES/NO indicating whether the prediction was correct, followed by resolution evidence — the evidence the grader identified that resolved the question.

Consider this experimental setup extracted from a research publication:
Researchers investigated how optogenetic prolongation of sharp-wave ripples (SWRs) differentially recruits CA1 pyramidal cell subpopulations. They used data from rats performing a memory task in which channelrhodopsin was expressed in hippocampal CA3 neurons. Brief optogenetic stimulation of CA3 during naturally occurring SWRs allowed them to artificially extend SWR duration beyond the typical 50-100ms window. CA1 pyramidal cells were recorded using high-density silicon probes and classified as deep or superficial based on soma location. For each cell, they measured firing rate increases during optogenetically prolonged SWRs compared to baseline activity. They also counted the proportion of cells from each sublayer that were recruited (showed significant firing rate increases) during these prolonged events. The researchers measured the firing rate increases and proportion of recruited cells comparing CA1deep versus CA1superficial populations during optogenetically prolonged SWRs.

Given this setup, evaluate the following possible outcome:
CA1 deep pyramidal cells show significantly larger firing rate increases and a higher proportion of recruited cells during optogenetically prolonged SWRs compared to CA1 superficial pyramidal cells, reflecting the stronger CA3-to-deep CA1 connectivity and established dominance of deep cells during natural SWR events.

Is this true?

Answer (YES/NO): NO